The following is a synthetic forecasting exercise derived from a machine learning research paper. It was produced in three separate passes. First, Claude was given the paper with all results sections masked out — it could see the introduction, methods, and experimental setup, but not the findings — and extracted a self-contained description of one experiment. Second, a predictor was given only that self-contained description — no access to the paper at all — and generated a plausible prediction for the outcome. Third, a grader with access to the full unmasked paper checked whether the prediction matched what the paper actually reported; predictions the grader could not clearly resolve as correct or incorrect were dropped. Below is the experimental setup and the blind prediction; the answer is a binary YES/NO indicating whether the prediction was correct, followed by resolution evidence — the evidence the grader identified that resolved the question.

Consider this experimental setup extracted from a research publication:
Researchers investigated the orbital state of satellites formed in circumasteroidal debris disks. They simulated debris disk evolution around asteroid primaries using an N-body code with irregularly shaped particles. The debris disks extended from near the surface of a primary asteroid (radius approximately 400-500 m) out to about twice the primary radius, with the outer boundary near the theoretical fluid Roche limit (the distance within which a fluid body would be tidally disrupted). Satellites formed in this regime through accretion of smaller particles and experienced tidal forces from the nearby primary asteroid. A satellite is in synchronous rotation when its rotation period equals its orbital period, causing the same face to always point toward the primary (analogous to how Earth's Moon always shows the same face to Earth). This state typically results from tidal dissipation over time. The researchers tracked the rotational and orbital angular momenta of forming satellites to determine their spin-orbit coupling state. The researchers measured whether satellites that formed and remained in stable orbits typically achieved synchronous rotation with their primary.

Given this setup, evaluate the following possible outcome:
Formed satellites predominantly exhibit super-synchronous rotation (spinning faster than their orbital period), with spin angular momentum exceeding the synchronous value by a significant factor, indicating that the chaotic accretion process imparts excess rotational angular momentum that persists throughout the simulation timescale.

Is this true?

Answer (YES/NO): NO